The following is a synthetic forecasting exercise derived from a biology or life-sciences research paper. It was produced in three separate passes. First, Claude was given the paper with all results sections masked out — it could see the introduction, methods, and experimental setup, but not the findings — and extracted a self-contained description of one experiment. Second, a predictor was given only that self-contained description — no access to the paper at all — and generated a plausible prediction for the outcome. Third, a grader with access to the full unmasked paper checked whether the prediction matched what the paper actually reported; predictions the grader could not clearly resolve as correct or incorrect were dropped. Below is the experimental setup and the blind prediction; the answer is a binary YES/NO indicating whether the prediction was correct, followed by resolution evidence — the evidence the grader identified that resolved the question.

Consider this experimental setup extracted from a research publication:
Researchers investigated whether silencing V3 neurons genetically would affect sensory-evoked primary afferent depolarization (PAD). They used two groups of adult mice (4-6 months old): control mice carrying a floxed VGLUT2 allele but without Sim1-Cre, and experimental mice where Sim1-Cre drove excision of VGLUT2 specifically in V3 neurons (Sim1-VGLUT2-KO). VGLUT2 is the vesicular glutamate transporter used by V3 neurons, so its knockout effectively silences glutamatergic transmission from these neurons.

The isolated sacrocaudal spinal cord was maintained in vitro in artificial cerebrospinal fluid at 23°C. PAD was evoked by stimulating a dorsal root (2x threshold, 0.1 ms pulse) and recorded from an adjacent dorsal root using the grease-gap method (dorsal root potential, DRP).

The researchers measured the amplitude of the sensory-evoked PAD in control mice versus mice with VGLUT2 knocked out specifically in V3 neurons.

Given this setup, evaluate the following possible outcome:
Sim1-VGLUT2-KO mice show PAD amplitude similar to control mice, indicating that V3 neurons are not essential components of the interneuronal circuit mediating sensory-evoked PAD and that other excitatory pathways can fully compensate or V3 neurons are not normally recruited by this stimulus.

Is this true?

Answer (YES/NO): NO